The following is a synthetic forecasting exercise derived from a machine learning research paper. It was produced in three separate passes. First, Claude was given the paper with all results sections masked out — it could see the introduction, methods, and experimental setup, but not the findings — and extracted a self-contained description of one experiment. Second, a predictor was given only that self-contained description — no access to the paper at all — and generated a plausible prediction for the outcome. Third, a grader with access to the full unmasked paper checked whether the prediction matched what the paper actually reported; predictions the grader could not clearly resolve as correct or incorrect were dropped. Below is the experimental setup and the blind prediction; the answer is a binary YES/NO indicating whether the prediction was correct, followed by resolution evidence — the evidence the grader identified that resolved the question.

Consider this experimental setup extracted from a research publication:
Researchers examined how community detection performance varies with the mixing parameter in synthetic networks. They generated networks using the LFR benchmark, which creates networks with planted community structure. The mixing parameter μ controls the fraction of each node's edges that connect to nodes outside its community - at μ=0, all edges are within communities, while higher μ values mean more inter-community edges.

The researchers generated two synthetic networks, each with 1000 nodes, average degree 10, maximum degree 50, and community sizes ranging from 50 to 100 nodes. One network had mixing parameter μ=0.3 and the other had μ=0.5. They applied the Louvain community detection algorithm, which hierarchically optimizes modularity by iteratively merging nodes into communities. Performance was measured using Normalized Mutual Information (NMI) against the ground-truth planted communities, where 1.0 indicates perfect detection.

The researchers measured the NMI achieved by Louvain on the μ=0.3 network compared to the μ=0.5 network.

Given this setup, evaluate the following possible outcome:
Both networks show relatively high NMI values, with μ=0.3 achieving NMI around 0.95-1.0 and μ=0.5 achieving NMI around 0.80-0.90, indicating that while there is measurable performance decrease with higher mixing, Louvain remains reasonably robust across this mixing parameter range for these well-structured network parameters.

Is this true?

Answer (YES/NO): YES